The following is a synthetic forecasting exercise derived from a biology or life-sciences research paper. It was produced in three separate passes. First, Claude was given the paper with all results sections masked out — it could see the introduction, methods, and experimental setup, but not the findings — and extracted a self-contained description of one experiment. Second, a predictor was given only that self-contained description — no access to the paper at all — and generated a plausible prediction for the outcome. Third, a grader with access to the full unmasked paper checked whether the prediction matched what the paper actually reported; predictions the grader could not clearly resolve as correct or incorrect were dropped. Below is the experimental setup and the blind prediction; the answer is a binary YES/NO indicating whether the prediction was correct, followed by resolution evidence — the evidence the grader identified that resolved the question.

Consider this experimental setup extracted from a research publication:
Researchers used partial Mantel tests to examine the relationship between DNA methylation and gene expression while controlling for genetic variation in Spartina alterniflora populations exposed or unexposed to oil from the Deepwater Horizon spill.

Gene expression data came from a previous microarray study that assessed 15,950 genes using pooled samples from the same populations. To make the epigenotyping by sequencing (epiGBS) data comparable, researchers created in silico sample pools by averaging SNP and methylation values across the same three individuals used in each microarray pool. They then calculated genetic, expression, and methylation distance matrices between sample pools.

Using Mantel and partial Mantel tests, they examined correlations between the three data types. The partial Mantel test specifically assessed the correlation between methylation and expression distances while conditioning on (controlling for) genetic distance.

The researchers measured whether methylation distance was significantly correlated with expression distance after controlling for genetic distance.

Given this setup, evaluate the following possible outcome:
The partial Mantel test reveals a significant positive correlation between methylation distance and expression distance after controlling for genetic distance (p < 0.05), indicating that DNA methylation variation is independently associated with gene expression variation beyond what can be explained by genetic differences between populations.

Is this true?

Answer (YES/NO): NO